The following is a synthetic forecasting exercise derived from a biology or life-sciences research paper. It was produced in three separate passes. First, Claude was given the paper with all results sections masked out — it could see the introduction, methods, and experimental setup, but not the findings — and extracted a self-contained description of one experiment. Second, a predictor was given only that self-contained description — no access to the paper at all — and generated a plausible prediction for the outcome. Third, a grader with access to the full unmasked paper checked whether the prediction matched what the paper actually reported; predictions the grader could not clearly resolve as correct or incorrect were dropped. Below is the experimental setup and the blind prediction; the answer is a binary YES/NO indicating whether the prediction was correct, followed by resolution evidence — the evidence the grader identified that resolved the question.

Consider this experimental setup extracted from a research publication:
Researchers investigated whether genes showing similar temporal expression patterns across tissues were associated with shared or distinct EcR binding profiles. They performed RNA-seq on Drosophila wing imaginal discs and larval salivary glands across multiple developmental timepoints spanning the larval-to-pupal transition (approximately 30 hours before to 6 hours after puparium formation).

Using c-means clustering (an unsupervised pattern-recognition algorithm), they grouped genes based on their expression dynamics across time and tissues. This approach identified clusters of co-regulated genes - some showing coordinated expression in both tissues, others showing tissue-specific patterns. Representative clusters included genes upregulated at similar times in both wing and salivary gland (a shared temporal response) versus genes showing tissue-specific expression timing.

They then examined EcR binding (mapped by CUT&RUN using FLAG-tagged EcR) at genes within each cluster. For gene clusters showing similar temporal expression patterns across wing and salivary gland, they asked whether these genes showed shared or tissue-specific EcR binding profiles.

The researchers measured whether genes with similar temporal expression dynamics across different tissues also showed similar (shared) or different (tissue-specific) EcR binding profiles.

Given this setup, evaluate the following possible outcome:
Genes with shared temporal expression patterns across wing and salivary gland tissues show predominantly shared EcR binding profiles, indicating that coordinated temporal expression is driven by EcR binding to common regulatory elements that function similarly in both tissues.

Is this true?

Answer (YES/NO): NO